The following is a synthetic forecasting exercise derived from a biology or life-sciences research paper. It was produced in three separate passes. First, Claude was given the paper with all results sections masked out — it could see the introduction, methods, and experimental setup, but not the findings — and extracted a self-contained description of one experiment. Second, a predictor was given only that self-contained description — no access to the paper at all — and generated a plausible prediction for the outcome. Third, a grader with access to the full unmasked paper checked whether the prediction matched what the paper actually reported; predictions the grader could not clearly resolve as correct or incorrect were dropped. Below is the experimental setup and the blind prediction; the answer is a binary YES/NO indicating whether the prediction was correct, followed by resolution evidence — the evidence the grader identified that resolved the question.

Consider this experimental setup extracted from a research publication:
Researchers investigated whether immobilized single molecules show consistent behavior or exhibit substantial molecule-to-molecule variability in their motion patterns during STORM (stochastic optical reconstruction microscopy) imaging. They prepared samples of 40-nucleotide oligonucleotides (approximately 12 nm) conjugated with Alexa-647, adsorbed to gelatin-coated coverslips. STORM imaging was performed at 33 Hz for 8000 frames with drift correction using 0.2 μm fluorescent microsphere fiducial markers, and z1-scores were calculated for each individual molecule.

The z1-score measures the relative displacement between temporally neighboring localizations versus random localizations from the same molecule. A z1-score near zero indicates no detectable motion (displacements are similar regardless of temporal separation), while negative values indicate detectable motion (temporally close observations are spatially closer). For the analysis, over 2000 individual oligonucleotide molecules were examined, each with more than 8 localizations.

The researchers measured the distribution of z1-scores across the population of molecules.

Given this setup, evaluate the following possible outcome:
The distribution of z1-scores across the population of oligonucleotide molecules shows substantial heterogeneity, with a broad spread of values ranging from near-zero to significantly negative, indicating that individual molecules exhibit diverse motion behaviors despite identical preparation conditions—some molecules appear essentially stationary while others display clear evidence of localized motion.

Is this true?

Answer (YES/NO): YES